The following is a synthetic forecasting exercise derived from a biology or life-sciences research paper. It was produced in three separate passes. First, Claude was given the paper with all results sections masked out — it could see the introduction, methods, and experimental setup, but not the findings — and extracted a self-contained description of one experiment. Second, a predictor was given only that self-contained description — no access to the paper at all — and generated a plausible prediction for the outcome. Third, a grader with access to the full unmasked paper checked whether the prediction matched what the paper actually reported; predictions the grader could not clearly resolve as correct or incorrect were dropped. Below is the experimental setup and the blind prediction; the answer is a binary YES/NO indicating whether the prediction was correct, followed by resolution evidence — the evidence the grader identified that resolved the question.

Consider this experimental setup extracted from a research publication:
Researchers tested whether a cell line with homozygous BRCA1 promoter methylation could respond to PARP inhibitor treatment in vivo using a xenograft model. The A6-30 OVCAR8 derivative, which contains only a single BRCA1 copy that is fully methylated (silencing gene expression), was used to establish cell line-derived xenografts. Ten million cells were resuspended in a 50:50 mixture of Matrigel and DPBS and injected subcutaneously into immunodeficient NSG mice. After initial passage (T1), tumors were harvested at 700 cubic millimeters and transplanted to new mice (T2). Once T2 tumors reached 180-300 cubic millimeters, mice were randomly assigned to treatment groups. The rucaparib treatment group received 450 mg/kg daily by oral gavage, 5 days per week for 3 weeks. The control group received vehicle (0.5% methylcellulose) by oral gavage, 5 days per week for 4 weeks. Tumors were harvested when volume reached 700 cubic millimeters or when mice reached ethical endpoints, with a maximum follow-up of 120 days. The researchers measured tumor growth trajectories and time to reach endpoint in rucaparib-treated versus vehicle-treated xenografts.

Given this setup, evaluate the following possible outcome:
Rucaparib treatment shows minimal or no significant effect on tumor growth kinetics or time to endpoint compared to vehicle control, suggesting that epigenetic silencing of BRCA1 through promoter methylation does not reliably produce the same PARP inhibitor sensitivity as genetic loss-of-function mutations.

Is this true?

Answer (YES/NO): NO